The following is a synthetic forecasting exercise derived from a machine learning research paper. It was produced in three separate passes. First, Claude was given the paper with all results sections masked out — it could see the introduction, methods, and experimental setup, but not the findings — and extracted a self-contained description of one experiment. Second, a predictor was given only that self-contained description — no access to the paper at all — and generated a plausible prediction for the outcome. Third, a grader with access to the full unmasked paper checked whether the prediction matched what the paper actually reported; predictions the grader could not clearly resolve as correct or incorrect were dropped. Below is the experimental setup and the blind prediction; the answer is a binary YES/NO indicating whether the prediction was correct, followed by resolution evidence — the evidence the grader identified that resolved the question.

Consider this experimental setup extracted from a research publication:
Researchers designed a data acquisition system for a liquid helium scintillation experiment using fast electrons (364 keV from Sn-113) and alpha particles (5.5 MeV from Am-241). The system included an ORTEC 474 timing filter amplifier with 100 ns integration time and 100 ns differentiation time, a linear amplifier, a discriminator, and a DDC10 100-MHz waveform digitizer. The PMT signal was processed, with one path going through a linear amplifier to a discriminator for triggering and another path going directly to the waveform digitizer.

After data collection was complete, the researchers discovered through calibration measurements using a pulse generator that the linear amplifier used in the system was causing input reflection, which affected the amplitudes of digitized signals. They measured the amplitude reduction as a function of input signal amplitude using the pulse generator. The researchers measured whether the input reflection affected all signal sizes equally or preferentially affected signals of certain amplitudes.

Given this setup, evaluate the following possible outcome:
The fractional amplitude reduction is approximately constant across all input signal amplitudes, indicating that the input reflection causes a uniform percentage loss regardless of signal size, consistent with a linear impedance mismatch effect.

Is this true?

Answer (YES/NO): NO